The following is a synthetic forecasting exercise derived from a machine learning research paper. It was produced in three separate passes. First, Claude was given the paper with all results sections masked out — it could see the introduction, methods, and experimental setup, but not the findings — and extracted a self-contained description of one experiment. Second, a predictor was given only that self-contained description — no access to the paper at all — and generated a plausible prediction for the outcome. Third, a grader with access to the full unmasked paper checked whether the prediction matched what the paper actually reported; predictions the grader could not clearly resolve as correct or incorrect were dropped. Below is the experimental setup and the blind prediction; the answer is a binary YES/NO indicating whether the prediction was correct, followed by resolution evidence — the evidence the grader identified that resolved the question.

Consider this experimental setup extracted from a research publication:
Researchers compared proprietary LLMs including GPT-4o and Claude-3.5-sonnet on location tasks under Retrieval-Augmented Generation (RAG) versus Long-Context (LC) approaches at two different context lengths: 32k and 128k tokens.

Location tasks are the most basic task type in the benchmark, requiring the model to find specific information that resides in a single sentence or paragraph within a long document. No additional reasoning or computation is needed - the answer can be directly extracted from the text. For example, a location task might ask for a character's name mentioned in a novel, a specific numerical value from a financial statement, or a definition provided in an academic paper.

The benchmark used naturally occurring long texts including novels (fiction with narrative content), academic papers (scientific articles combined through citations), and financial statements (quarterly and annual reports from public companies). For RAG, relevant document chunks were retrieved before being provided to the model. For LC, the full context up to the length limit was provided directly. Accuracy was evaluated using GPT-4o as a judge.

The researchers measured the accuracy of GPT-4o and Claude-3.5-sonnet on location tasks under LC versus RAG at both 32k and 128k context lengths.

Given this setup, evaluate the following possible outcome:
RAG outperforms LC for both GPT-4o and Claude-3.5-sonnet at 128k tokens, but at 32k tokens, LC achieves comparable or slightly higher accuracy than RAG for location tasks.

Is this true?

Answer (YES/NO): NO